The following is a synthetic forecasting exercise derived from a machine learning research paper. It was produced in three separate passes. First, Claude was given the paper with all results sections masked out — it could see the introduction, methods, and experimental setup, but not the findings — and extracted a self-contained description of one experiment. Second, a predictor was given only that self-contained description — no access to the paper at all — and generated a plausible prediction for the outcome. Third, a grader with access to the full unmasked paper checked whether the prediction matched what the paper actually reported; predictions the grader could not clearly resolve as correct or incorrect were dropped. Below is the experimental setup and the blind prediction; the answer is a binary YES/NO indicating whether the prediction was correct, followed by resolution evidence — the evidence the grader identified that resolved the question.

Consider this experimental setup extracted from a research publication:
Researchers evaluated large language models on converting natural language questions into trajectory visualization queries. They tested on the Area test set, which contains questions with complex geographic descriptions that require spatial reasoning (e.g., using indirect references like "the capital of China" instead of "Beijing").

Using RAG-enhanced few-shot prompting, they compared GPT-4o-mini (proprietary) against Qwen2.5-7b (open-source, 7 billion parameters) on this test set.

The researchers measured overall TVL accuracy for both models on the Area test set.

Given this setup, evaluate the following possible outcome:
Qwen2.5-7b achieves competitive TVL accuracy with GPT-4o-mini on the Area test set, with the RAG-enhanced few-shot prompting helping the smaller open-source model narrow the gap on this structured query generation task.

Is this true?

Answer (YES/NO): YES